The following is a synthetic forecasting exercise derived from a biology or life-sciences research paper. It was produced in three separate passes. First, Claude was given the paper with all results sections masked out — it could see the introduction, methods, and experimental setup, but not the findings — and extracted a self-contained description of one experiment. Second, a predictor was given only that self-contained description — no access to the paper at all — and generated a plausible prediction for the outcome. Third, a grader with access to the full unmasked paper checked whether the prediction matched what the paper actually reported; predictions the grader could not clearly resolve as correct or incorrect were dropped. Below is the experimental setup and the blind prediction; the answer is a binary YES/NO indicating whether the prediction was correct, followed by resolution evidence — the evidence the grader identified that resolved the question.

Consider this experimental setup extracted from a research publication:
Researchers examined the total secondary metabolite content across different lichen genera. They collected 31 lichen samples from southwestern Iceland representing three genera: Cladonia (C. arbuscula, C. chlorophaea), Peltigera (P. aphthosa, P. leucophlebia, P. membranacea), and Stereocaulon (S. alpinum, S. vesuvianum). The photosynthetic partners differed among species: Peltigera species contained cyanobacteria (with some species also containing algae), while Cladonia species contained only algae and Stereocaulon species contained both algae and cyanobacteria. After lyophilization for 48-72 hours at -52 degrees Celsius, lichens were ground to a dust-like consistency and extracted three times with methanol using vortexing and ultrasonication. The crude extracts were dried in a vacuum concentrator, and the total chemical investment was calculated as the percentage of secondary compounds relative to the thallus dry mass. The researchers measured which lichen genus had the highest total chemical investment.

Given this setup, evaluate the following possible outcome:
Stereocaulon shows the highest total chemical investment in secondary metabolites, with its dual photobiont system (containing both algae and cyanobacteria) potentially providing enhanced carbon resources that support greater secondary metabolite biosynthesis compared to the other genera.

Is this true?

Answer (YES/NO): NO